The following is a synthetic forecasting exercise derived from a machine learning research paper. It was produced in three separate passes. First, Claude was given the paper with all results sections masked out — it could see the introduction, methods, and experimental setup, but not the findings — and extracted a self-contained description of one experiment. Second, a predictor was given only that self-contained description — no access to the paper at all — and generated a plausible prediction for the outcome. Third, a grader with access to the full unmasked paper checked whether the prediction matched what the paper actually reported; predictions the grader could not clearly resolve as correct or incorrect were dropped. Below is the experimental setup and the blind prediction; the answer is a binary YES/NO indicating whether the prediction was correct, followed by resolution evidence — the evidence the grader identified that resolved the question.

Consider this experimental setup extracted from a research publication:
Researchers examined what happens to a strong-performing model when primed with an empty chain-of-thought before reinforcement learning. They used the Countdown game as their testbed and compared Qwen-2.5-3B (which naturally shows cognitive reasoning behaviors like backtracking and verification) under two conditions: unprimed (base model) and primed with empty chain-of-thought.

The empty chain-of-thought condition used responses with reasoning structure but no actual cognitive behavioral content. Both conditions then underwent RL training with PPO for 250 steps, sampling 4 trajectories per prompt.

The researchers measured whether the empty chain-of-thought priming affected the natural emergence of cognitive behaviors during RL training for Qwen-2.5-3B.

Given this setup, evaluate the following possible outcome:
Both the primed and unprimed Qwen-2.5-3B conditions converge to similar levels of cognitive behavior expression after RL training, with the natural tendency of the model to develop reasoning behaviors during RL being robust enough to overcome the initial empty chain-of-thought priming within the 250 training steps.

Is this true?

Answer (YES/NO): NO